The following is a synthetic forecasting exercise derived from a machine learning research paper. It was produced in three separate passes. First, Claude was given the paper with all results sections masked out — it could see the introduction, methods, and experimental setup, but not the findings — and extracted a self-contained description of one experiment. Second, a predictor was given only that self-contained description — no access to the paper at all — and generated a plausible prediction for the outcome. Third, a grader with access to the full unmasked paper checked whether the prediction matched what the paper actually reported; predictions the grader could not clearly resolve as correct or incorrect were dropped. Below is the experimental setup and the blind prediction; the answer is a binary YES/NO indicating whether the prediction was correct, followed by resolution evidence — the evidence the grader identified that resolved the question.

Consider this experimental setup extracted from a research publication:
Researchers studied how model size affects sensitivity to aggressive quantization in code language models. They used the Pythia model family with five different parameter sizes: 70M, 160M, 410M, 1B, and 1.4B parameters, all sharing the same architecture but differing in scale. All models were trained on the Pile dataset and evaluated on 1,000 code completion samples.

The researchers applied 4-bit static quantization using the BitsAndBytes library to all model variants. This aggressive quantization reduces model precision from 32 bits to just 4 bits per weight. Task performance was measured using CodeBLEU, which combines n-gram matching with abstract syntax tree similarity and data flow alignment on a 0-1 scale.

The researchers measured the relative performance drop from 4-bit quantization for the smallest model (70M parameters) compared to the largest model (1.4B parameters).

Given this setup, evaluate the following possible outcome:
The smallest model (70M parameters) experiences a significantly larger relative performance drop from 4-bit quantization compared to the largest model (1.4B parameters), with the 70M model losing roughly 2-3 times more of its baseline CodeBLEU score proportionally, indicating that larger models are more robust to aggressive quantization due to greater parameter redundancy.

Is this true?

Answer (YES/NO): NO